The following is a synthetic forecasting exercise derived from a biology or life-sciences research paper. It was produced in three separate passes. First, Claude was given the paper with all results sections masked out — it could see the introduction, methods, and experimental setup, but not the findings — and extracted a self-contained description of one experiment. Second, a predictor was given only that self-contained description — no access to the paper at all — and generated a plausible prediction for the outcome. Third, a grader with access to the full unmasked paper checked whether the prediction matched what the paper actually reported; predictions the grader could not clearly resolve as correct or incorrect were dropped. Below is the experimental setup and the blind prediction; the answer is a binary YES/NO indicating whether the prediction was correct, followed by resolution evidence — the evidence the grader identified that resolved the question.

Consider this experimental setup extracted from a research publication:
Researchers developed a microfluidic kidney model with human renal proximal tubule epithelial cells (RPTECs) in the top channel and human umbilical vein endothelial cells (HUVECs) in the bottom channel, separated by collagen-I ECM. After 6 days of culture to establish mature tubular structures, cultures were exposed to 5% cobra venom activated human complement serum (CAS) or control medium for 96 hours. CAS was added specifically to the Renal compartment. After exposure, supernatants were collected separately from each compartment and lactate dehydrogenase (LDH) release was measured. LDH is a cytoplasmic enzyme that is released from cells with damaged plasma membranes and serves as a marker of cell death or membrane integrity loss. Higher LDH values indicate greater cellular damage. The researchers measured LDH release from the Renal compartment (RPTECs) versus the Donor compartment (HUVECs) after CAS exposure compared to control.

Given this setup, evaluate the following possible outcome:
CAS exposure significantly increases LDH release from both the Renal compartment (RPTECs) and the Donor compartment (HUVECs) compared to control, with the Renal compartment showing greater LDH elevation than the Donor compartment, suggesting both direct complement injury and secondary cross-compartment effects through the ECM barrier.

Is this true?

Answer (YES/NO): NO